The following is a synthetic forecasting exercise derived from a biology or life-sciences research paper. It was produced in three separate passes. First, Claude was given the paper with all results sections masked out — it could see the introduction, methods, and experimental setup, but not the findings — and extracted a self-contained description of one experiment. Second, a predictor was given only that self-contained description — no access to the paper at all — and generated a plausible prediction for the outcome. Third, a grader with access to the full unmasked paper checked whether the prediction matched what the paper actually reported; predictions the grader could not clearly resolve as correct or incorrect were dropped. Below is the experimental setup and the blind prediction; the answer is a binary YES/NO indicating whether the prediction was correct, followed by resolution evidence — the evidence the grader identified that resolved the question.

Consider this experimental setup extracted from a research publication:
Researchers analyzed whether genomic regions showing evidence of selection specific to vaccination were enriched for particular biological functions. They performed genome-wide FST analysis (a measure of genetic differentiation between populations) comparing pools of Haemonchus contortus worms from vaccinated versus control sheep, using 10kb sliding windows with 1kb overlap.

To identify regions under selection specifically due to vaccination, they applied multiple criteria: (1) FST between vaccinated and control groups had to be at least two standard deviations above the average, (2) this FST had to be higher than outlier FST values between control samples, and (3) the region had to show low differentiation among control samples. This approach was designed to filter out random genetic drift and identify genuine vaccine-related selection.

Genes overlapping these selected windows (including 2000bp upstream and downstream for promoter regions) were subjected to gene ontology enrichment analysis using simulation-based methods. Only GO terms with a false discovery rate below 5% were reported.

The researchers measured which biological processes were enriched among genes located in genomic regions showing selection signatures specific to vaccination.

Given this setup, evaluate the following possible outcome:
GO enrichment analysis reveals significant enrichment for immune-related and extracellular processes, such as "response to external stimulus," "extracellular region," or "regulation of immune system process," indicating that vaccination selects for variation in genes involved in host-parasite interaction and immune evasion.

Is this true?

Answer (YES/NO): NO